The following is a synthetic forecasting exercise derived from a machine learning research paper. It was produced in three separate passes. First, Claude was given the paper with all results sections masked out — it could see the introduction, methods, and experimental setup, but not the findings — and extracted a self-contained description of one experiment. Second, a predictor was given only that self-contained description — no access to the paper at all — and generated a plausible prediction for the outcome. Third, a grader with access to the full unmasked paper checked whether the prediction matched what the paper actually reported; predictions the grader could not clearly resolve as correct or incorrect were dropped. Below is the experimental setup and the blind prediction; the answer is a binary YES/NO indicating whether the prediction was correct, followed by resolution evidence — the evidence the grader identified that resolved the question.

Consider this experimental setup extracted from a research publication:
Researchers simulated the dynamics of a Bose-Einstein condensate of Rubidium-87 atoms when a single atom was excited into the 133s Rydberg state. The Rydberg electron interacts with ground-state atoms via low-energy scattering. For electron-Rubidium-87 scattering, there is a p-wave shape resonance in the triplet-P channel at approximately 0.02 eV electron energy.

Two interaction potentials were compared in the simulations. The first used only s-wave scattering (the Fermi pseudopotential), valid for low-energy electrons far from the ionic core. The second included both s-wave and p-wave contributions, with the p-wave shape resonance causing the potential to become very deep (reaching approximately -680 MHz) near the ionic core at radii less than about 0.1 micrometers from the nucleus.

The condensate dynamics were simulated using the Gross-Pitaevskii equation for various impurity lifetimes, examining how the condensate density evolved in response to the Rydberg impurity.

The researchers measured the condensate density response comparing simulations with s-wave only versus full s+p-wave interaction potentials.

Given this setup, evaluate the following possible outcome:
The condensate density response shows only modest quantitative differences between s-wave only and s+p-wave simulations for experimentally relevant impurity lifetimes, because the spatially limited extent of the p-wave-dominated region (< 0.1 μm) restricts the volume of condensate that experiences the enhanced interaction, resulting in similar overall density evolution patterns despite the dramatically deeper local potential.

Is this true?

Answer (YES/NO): NO